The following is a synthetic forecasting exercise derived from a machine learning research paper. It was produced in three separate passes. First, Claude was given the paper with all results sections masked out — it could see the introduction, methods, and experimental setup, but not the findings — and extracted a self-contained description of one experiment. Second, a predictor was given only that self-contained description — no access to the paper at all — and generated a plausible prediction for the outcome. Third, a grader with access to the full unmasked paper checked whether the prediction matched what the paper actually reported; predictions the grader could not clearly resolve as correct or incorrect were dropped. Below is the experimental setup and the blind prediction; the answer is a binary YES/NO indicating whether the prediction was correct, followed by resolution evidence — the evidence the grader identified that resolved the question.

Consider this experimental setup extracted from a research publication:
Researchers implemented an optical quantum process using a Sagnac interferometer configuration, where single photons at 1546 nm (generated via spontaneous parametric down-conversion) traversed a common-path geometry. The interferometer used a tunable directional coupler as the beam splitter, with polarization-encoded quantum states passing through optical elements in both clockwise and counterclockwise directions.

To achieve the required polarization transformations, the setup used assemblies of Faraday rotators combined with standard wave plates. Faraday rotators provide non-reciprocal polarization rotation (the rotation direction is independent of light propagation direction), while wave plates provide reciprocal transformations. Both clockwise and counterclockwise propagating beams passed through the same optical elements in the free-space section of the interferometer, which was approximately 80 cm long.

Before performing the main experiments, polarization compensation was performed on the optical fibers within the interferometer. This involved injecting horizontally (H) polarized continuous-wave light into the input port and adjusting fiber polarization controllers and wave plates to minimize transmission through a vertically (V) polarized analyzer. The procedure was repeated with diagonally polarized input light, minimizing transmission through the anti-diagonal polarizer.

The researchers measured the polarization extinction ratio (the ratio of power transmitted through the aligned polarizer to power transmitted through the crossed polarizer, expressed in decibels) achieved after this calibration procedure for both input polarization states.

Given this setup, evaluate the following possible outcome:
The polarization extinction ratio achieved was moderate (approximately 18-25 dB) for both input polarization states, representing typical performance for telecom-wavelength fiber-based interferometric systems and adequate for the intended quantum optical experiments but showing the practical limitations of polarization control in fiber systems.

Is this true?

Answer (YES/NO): NO